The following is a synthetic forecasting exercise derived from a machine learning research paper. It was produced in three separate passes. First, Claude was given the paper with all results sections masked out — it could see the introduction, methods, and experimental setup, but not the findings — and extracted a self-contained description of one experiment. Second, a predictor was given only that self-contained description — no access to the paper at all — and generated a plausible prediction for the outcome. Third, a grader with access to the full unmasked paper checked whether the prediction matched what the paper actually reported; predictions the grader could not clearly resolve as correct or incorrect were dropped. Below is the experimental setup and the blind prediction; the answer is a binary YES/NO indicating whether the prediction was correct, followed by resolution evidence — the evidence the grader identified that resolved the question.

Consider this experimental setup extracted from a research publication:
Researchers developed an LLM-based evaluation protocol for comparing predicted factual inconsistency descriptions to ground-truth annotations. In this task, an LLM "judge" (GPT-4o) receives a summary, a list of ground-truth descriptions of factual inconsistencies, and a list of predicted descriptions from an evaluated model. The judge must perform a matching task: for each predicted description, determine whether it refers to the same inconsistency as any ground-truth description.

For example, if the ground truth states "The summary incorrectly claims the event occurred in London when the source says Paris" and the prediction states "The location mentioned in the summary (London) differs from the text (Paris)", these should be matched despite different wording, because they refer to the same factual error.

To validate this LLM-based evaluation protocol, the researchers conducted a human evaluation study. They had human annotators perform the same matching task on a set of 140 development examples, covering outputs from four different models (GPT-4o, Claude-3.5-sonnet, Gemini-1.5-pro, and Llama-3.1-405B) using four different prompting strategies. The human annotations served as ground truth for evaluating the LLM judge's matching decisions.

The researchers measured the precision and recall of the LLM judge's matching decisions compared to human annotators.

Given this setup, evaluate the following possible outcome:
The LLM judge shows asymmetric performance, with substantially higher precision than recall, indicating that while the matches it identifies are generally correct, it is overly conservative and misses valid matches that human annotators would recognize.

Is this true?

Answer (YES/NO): NO